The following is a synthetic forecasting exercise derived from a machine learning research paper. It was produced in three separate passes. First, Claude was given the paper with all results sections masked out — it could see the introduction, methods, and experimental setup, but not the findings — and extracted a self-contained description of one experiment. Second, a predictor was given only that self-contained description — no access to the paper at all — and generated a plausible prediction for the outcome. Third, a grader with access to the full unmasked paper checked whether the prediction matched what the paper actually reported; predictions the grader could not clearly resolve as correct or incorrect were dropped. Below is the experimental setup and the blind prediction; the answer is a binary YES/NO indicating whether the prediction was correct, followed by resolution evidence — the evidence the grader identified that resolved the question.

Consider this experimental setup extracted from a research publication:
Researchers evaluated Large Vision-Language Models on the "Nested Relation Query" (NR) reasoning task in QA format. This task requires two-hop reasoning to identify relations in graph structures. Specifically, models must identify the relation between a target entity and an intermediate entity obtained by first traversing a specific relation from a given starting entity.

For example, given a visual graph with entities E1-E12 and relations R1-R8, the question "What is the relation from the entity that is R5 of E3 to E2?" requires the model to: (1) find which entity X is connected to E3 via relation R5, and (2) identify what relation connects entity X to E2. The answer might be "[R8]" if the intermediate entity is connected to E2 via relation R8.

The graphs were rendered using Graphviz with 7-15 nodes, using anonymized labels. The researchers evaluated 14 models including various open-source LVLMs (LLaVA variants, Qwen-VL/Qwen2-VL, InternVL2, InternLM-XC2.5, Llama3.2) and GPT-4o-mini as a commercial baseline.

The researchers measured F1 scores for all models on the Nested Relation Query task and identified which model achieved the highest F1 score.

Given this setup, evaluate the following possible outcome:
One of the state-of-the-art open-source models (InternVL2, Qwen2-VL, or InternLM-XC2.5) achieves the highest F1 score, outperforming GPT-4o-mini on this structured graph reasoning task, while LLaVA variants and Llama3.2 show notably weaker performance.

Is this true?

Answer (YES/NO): NO